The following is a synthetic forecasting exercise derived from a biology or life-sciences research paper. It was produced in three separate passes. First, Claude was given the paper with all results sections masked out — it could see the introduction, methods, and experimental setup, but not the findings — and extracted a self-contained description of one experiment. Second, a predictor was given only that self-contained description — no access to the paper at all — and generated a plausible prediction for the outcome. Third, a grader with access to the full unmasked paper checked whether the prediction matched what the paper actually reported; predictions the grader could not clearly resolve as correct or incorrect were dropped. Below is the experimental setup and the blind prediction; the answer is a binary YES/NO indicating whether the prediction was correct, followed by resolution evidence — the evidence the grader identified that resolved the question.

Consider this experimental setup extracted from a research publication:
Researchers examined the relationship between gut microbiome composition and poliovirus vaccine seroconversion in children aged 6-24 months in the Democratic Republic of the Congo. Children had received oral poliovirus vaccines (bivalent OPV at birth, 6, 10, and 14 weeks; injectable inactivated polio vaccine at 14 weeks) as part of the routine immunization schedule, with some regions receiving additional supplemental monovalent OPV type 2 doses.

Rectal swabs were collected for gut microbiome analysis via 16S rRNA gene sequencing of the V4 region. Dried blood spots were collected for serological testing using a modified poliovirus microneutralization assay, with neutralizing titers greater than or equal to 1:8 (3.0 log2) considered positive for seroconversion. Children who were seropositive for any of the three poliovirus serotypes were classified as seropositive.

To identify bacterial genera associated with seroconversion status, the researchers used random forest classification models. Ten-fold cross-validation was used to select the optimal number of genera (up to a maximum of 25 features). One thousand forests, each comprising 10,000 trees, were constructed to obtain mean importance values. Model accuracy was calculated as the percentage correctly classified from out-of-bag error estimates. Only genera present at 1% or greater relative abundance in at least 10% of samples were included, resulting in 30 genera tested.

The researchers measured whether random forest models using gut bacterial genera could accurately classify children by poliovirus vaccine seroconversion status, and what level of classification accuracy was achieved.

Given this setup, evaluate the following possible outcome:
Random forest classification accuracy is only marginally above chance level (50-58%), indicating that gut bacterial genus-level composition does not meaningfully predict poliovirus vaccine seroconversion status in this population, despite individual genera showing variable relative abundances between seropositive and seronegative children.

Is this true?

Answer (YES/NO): NO